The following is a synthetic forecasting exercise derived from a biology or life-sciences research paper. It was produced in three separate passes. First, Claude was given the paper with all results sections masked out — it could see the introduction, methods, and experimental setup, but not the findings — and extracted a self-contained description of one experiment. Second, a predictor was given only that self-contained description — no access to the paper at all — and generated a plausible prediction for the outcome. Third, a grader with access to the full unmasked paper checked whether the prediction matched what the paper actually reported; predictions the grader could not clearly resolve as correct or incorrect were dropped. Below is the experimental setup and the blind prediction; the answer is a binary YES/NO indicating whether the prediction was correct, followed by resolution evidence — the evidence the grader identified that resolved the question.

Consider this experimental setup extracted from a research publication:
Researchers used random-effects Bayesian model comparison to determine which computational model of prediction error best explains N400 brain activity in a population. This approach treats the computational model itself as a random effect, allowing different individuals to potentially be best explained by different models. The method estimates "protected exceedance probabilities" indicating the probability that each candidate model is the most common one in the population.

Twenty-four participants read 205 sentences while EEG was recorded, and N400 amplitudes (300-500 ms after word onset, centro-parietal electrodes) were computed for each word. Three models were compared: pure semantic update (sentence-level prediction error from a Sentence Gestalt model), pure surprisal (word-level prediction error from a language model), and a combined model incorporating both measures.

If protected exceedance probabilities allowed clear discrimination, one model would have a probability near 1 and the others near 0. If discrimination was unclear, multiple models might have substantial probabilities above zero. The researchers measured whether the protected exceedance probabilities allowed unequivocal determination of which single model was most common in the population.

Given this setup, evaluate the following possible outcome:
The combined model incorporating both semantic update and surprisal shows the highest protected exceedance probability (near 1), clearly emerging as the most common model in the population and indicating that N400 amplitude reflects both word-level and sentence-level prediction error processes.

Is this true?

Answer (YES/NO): NO